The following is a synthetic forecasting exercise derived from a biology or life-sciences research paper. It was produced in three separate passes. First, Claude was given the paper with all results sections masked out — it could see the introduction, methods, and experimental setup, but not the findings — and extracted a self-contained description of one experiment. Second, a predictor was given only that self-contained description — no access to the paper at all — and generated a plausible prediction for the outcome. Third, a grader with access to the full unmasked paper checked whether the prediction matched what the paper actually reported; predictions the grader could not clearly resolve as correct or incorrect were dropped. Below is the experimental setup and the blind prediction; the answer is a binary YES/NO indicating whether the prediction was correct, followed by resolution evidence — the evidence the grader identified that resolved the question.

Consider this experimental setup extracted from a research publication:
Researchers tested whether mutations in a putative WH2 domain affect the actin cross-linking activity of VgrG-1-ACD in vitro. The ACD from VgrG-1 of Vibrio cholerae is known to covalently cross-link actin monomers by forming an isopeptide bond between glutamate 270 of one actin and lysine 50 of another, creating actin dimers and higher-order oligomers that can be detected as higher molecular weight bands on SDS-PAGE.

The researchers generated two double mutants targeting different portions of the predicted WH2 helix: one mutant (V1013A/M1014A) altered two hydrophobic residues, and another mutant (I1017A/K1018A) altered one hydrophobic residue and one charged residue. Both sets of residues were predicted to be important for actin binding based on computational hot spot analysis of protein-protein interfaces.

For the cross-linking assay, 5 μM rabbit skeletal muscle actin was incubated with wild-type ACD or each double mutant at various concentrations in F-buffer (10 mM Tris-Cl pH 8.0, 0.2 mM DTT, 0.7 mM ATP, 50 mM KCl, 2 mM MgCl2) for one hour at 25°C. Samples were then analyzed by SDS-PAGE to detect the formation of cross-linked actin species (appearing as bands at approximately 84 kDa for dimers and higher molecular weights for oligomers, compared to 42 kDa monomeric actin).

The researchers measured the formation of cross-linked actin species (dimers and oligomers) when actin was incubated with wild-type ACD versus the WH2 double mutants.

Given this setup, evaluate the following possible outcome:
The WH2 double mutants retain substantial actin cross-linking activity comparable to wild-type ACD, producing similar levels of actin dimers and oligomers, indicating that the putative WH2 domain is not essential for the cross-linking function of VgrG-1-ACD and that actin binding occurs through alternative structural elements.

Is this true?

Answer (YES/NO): NO